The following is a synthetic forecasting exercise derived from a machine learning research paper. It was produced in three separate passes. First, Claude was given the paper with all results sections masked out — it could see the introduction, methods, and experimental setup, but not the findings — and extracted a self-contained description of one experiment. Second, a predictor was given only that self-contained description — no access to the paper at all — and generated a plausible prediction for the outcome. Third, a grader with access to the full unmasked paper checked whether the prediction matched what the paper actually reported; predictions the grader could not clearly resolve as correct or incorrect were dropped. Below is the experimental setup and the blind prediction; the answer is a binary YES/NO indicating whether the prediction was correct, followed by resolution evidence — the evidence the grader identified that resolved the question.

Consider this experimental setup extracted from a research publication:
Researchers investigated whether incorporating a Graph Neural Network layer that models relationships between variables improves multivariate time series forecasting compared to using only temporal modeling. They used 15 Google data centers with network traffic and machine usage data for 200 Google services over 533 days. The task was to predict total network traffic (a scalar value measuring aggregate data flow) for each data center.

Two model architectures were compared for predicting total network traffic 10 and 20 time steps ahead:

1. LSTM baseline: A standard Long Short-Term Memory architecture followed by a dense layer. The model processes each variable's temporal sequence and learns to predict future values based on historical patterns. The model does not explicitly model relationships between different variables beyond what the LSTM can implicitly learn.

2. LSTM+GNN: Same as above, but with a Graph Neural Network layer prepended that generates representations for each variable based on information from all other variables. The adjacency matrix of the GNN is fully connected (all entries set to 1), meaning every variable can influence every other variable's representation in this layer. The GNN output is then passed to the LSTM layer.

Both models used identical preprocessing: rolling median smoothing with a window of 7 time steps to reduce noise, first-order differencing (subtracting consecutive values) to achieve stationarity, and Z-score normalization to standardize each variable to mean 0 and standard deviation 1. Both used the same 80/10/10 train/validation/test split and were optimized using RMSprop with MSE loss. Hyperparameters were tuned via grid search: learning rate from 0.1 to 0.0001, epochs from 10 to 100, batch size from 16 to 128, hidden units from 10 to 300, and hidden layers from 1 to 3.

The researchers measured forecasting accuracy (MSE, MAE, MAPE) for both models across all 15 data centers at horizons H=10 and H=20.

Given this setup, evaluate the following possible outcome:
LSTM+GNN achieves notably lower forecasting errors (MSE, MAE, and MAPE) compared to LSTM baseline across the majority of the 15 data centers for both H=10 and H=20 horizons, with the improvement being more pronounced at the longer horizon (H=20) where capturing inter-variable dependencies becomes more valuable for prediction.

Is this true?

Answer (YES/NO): YES